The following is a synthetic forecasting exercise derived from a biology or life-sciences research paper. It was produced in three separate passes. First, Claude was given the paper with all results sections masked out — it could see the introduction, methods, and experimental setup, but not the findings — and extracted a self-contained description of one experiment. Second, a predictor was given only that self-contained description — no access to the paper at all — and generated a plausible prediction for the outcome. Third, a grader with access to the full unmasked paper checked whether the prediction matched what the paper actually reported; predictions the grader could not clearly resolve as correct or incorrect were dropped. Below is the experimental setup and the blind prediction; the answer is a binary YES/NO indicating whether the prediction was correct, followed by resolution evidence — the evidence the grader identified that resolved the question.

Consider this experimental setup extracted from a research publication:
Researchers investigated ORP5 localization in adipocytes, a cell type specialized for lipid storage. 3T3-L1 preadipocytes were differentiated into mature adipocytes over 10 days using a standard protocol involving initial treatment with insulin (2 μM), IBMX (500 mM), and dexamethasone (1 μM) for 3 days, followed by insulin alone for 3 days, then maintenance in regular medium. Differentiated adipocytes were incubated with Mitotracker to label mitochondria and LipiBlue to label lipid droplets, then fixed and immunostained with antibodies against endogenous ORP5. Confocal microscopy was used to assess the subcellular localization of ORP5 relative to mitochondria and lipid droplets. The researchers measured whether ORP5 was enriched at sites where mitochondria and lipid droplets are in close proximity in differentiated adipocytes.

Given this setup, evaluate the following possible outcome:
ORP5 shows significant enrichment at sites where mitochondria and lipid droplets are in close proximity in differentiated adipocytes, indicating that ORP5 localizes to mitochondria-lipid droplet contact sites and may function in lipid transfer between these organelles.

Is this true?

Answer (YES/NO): YES